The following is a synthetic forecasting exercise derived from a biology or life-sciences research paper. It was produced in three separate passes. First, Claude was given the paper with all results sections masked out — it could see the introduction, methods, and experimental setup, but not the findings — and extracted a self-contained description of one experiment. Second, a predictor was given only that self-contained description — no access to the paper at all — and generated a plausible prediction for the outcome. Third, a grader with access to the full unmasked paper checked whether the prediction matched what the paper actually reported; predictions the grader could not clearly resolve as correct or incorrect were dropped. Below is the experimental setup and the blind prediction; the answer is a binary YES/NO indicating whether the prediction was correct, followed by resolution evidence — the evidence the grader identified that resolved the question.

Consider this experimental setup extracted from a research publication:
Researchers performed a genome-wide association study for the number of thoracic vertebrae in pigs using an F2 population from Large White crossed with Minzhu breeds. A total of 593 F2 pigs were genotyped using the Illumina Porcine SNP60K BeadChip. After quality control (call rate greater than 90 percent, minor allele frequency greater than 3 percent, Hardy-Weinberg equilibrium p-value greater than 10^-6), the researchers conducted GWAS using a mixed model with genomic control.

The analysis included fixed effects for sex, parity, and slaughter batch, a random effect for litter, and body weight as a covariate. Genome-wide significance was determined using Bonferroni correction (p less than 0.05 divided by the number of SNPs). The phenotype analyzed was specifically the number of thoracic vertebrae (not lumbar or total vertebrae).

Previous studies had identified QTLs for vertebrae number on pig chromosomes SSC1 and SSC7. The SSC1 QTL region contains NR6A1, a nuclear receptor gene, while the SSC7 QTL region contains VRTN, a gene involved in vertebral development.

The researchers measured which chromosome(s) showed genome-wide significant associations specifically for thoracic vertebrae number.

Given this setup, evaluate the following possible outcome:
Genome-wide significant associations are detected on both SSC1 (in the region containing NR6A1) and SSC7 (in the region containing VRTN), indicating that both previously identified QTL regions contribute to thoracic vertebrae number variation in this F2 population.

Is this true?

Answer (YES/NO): YES